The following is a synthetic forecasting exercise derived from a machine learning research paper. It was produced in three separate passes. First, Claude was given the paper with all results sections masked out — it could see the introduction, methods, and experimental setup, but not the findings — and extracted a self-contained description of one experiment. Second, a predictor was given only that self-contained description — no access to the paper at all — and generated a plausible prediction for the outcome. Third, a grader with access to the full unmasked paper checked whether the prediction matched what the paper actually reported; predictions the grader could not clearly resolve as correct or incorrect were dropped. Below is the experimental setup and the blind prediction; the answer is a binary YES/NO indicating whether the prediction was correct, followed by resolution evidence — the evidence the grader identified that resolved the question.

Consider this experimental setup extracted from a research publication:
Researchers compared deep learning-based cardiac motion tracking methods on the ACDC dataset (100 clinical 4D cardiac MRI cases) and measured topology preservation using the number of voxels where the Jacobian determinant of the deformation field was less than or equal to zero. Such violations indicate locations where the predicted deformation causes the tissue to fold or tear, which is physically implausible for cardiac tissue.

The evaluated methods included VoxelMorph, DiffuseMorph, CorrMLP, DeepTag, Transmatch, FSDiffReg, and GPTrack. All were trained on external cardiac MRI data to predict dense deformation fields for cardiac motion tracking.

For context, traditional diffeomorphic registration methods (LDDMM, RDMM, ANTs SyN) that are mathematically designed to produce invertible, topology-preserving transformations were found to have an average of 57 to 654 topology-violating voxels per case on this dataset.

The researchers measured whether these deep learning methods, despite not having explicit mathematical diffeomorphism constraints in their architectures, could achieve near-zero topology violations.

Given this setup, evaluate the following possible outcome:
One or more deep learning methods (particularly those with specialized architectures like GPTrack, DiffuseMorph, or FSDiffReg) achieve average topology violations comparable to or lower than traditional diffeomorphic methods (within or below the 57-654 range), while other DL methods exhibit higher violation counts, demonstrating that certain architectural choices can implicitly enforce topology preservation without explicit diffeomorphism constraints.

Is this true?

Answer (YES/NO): NO